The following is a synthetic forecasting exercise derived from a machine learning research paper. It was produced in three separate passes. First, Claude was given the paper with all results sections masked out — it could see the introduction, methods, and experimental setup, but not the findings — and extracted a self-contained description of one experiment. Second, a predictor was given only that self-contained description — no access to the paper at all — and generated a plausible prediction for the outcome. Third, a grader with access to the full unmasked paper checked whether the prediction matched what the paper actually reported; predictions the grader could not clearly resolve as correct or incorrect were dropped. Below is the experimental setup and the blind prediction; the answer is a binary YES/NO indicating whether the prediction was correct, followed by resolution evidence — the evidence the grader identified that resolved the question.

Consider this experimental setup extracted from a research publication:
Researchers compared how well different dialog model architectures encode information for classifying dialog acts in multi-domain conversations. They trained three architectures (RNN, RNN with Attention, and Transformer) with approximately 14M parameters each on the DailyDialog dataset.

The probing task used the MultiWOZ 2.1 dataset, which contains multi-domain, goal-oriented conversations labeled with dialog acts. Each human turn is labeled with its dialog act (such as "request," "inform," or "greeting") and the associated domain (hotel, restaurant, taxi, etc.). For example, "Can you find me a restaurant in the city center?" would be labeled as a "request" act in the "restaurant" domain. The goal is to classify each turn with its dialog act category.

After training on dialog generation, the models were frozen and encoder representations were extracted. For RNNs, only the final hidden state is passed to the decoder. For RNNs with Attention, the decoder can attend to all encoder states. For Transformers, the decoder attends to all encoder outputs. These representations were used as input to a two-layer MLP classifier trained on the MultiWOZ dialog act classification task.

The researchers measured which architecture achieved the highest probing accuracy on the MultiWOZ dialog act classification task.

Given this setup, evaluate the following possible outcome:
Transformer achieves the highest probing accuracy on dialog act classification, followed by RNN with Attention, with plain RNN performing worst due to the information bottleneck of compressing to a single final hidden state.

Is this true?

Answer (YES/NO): NO